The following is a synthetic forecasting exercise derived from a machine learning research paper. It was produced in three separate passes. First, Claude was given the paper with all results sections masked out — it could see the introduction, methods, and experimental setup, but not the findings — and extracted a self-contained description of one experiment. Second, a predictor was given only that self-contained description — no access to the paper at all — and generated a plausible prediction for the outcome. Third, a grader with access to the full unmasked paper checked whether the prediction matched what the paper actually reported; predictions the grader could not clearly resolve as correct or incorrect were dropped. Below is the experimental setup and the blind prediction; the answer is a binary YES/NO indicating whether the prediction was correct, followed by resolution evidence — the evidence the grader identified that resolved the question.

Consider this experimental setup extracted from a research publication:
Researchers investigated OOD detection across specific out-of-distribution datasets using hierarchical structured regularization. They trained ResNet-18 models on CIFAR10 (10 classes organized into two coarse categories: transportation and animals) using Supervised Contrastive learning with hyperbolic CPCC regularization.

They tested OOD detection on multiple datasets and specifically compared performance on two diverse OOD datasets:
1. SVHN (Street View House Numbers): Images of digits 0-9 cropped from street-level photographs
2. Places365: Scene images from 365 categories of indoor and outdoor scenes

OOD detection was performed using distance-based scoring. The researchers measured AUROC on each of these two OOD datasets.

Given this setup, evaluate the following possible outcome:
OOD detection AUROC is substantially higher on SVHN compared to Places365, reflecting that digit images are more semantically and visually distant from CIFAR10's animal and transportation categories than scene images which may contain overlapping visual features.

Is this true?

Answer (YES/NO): YES